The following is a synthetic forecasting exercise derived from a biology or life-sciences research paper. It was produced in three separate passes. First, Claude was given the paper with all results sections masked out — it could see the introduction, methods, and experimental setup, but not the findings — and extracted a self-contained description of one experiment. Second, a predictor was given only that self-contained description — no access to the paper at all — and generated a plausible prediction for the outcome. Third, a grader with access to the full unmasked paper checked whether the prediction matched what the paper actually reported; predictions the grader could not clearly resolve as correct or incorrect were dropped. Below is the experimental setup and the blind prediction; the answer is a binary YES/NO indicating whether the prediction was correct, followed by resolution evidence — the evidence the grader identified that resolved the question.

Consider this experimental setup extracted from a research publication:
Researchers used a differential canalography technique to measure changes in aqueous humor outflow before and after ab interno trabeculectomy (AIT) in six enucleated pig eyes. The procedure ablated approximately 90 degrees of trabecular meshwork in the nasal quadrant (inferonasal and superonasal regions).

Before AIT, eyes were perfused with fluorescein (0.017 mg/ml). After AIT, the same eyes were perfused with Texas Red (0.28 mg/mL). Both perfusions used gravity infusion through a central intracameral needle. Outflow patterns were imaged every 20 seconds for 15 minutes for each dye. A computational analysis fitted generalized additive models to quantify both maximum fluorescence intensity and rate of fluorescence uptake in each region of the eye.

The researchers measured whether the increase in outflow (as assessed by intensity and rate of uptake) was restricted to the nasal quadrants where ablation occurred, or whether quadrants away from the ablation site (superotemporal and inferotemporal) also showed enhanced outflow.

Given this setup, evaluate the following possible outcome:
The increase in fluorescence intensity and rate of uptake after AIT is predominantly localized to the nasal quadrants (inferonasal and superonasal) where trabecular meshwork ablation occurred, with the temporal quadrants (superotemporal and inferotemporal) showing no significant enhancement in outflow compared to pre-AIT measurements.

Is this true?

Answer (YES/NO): NO